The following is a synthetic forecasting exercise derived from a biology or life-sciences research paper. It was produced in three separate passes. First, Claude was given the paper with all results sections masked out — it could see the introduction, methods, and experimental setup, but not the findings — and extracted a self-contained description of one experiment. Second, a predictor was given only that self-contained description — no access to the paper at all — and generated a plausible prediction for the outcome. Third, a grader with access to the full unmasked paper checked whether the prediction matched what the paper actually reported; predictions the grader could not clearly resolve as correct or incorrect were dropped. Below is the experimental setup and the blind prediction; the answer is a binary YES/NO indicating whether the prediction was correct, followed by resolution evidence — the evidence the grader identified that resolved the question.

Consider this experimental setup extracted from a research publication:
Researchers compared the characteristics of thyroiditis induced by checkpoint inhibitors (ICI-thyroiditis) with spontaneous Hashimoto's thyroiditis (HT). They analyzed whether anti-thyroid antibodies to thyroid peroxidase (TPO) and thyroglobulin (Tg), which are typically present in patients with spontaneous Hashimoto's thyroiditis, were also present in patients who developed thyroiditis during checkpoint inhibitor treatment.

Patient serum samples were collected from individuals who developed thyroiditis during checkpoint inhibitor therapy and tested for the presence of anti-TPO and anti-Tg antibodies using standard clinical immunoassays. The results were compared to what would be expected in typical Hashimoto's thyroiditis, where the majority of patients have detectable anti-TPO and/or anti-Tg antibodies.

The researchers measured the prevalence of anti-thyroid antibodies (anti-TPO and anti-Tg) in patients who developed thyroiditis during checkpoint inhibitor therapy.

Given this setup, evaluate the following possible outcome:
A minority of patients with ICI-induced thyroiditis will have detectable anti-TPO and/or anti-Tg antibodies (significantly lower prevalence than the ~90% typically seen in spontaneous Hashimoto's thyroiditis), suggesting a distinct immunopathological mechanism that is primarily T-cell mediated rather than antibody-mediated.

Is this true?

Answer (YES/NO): YES